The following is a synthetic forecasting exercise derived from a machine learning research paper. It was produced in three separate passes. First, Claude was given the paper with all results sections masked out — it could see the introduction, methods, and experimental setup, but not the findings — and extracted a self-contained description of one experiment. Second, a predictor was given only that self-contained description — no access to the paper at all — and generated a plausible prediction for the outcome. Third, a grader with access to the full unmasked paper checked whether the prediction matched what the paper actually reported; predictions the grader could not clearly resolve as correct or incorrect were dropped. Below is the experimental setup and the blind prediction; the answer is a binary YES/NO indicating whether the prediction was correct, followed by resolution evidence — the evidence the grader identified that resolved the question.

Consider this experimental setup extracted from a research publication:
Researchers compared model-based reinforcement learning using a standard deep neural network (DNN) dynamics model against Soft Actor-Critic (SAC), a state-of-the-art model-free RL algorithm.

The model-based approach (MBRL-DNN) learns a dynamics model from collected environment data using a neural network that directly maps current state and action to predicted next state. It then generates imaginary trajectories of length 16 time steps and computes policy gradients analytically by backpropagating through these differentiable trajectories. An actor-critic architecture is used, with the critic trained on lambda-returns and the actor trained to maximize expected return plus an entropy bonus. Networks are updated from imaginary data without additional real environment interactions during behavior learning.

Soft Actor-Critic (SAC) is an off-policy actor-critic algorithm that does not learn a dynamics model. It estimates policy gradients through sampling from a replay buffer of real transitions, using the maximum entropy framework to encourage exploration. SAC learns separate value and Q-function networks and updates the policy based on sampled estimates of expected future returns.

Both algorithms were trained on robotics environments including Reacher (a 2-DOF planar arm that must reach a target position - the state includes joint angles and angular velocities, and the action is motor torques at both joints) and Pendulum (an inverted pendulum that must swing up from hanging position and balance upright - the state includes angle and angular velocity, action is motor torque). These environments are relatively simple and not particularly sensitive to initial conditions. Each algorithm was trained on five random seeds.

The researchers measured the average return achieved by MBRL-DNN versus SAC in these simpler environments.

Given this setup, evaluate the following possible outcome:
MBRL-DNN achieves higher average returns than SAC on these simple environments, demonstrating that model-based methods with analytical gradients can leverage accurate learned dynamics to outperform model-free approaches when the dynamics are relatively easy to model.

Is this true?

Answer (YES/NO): NO